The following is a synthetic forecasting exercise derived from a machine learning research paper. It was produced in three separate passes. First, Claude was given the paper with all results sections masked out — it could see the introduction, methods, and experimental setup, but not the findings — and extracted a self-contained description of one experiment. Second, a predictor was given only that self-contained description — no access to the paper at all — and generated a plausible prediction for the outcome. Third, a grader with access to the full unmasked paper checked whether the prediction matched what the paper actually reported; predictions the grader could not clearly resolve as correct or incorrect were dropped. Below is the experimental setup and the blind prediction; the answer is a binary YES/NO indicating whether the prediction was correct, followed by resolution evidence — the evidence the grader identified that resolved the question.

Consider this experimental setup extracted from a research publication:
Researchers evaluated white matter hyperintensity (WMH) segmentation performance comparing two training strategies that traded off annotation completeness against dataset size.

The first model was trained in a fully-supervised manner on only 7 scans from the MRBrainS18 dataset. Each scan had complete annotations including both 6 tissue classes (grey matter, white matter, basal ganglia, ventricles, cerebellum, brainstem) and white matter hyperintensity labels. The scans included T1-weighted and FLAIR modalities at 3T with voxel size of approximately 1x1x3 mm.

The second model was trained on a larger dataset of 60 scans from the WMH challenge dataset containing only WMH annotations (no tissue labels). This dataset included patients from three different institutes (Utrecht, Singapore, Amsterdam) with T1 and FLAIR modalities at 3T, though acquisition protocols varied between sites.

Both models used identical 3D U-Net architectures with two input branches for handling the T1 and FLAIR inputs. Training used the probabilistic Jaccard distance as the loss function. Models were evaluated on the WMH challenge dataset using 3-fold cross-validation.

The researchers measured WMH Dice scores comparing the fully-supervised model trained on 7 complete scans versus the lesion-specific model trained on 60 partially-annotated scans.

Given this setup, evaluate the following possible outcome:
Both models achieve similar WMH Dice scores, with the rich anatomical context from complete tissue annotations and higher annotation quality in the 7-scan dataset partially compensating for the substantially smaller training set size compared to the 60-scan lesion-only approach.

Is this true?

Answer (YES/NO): NO